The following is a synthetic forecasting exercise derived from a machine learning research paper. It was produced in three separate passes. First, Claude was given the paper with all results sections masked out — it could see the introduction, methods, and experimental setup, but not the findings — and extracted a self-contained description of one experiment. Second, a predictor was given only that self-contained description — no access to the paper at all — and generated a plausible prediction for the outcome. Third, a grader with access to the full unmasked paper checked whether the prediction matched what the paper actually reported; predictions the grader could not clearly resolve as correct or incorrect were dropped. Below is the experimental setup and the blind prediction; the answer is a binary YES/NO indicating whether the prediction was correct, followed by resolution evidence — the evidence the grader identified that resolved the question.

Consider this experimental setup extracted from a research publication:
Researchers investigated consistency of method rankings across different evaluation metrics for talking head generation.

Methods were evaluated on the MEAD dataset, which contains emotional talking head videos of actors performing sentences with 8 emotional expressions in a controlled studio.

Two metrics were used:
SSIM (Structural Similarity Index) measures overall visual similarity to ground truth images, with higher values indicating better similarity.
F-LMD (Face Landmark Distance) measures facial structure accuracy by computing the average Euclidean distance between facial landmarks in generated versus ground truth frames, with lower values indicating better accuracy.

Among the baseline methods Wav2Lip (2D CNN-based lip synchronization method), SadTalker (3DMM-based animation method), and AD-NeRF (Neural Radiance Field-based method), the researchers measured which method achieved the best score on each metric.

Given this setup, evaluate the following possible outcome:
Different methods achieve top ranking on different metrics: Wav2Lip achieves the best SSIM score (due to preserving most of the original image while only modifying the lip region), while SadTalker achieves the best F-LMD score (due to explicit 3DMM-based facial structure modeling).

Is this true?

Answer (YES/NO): NO